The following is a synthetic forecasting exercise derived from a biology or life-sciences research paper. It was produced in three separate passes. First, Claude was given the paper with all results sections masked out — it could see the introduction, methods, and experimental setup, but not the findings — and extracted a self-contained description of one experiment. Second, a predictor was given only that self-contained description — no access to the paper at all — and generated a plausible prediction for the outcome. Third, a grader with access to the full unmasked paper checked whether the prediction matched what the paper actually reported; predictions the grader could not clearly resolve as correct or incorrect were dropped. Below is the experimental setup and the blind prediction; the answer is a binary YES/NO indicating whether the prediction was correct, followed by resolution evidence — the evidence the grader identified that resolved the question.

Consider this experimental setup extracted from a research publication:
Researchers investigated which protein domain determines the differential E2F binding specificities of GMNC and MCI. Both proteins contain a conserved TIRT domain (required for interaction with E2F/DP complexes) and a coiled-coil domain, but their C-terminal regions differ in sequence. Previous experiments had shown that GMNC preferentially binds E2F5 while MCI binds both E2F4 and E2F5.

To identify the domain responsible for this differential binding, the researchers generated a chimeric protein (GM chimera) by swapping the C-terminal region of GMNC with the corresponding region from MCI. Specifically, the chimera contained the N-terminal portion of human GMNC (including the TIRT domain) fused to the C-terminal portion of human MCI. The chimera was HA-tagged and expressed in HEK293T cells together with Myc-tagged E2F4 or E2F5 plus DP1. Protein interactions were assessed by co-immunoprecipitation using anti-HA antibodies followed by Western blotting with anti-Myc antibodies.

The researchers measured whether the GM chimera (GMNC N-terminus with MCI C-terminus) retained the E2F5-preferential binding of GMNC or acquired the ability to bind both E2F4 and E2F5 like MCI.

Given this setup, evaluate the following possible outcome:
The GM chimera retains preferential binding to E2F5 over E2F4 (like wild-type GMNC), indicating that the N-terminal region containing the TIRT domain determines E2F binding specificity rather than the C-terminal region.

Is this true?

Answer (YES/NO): NO